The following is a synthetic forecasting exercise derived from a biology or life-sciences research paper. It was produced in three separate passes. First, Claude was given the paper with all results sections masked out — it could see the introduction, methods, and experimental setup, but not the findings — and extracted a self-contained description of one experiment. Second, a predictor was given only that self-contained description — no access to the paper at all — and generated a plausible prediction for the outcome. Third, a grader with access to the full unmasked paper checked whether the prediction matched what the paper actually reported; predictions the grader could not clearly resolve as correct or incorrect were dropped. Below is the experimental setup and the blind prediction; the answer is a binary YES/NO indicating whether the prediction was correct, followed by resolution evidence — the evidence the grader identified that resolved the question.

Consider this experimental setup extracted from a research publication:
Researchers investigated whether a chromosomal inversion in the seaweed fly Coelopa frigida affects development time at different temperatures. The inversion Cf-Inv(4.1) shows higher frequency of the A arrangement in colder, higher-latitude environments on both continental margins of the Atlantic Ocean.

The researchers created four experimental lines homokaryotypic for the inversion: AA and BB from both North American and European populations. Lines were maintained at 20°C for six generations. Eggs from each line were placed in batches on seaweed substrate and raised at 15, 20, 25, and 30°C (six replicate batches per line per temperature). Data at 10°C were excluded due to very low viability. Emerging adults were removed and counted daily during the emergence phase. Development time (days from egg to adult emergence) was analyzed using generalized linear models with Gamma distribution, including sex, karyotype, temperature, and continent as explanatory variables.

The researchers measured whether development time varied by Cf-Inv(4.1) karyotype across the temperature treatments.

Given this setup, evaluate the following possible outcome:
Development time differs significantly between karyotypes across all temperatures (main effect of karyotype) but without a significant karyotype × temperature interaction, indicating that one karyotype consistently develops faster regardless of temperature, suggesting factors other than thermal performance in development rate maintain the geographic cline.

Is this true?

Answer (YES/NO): NO